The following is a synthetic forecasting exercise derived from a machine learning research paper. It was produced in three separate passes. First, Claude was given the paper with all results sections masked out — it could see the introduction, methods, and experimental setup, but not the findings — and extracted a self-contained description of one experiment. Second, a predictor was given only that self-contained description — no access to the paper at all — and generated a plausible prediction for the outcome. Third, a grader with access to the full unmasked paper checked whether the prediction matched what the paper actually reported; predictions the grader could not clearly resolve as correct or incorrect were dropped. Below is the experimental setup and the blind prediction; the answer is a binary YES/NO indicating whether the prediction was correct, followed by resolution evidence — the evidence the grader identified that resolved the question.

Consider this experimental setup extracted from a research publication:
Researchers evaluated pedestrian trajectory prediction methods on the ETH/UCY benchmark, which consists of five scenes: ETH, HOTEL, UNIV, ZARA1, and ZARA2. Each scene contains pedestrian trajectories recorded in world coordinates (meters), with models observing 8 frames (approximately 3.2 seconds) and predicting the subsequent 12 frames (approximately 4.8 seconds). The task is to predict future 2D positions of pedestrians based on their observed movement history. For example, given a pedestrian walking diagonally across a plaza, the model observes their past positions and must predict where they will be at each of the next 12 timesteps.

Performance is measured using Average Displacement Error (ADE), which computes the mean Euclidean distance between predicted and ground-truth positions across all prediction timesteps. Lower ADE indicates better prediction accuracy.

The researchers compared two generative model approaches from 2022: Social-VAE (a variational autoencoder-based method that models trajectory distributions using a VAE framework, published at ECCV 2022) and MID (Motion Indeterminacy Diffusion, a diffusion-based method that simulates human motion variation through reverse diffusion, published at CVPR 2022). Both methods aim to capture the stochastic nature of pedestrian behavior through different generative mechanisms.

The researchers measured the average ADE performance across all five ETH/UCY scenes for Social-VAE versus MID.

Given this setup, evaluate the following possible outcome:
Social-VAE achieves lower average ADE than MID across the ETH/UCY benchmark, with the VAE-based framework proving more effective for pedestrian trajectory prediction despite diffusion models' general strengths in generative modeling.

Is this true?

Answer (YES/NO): NO